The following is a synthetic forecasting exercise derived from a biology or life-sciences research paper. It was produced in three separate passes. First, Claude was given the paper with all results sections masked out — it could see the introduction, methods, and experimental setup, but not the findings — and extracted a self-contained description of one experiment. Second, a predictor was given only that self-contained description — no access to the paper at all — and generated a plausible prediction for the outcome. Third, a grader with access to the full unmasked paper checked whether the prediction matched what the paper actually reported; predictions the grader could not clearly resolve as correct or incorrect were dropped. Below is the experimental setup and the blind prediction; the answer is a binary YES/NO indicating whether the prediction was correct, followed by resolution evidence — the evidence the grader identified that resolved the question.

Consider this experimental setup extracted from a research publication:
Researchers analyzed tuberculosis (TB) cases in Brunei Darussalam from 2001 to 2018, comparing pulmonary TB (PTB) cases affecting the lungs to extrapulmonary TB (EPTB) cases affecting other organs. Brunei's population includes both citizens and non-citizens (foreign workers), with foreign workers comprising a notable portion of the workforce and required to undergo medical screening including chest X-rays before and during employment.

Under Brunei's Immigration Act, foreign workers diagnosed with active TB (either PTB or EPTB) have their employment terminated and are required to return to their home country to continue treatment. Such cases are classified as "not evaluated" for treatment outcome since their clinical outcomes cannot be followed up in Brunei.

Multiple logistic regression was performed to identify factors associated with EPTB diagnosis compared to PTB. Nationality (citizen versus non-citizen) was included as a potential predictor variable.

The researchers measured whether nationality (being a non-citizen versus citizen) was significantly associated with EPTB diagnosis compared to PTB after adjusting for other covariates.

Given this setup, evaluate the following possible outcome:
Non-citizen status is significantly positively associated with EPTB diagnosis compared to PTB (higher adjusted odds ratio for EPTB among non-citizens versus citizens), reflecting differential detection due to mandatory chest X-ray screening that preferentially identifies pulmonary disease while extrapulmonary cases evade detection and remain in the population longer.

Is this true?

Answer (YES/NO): NO